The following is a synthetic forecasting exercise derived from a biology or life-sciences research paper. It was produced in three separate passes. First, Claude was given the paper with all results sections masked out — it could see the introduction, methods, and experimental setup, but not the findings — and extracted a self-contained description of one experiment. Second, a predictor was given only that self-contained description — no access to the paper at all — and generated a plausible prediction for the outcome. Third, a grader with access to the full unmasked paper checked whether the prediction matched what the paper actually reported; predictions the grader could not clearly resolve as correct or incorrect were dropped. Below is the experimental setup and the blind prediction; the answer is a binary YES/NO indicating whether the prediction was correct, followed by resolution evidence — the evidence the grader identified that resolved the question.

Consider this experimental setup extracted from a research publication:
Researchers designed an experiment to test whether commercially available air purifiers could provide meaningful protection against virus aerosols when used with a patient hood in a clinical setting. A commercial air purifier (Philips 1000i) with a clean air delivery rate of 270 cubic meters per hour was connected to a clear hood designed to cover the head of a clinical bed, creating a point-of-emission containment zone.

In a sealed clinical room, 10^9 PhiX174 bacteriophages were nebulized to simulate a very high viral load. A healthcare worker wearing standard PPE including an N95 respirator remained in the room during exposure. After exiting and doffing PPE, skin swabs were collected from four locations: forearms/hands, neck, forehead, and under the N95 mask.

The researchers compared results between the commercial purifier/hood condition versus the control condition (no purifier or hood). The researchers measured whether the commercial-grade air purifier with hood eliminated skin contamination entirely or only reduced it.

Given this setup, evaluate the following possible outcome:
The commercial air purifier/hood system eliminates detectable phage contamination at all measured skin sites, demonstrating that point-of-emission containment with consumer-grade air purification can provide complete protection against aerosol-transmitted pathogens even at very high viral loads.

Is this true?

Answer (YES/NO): NO